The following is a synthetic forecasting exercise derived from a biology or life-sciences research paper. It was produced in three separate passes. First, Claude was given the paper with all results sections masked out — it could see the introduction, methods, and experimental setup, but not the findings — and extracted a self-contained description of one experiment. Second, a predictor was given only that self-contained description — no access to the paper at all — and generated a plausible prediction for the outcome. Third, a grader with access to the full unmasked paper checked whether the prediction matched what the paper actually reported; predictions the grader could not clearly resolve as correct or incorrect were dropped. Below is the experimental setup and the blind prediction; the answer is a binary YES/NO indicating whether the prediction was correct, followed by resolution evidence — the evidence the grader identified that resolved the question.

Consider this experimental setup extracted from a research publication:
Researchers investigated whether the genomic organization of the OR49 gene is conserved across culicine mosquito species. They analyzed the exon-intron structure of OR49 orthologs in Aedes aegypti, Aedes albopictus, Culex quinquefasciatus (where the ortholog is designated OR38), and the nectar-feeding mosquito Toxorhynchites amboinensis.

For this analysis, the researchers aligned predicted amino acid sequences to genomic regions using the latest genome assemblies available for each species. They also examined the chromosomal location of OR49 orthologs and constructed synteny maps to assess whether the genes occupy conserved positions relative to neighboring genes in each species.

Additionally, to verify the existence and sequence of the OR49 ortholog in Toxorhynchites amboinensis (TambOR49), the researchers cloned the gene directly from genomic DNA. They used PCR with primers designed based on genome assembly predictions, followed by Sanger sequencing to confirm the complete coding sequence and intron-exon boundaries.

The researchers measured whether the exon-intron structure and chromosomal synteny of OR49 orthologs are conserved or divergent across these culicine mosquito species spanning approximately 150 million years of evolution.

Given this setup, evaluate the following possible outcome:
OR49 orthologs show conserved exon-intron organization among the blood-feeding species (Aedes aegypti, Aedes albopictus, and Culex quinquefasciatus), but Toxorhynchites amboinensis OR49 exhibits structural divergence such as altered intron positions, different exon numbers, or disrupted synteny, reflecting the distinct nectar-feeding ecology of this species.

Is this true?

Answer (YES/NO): NO